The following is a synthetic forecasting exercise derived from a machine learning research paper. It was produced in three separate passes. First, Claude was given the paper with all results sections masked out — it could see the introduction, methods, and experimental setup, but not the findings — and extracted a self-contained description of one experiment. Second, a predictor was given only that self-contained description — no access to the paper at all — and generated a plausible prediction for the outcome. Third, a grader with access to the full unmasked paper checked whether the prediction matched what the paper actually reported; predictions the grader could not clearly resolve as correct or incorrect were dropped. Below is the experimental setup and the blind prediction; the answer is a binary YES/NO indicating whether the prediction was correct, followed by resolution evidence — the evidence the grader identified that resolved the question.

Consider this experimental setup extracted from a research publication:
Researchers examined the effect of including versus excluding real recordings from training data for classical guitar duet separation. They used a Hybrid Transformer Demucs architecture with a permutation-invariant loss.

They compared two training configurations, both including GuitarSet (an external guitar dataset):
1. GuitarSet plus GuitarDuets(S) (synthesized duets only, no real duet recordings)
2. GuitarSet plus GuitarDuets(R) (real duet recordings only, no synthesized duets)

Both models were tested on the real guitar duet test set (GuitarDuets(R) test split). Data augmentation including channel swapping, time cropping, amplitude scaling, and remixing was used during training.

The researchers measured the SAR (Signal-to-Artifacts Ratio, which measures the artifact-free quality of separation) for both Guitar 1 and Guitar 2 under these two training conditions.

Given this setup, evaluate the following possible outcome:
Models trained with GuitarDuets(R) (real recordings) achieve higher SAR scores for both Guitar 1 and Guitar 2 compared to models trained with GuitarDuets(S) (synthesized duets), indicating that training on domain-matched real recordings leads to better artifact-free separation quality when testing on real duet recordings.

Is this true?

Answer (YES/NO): YES